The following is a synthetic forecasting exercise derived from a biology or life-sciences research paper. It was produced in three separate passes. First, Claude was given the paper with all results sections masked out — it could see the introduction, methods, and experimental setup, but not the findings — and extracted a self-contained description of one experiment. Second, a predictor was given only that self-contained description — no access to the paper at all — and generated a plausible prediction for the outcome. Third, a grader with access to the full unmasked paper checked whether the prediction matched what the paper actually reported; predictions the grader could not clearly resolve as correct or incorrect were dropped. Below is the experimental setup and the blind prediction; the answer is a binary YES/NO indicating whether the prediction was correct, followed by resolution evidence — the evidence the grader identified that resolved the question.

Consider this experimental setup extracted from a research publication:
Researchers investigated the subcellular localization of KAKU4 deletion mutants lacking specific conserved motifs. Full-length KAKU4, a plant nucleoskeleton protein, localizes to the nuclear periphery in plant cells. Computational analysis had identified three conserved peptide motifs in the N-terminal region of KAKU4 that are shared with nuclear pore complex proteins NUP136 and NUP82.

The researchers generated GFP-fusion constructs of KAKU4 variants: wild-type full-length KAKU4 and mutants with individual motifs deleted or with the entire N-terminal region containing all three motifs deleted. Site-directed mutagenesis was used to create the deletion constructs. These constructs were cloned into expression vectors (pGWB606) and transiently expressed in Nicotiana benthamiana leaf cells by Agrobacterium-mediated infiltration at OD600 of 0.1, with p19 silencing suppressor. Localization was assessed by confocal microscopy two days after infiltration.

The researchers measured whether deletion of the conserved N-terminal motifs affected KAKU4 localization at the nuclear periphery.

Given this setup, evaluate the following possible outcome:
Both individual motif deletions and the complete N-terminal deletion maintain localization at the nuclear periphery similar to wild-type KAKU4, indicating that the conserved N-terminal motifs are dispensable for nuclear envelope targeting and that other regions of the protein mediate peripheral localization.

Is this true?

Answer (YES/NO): NO